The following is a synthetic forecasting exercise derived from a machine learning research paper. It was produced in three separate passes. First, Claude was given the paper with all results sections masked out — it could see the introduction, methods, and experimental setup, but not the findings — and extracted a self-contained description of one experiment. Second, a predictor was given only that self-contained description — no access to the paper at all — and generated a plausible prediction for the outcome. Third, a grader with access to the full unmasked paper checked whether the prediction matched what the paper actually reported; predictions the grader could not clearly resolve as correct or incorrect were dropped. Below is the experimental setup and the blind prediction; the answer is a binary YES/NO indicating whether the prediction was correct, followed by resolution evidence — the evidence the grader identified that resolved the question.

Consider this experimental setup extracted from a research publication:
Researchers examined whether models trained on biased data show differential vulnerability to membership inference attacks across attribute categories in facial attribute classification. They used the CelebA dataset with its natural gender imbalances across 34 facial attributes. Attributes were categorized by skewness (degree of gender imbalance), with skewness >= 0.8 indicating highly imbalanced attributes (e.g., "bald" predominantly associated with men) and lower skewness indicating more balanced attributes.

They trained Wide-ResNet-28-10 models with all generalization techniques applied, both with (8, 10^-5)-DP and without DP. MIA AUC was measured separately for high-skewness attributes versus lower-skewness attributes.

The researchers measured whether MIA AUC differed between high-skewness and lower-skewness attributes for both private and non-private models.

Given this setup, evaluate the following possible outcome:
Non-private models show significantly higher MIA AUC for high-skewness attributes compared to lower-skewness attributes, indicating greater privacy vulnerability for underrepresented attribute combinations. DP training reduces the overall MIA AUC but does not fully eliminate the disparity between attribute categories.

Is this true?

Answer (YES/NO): YES